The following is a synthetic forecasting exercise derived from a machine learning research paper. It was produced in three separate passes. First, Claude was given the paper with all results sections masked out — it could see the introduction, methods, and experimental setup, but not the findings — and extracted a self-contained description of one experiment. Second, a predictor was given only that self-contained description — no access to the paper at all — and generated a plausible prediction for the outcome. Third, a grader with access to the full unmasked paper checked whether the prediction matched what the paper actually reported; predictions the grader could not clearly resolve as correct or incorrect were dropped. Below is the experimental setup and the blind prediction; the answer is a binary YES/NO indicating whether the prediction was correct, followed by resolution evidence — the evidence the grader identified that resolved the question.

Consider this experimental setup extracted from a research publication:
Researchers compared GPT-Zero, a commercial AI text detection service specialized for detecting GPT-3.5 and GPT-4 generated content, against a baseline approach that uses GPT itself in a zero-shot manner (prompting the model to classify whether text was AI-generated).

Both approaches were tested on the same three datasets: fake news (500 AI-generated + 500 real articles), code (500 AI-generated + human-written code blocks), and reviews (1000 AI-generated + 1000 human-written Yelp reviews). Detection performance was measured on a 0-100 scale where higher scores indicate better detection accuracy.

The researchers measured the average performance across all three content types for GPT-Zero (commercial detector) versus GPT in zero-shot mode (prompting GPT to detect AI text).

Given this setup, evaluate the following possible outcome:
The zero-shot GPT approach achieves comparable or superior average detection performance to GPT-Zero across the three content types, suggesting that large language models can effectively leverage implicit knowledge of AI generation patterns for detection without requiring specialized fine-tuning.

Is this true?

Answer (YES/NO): NO